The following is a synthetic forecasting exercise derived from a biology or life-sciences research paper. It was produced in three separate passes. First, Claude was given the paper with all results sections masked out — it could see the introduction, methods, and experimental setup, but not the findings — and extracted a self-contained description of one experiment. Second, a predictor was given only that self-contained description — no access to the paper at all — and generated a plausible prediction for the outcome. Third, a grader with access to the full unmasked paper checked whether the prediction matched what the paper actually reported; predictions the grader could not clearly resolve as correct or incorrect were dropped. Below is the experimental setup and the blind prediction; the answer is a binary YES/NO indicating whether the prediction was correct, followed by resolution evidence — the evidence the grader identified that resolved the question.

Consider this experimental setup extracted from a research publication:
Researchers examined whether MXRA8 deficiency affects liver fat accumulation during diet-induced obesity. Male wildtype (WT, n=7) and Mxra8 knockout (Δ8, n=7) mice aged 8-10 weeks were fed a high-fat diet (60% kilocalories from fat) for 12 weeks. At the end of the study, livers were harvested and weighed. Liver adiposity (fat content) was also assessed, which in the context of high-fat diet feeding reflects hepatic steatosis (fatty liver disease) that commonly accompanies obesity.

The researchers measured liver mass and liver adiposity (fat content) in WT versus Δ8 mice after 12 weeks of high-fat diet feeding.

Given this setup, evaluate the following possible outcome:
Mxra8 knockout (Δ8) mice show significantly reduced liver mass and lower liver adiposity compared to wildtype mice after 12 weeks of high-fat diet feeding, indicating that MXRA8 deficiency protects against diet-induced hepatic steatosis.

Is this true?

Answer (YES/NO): NO